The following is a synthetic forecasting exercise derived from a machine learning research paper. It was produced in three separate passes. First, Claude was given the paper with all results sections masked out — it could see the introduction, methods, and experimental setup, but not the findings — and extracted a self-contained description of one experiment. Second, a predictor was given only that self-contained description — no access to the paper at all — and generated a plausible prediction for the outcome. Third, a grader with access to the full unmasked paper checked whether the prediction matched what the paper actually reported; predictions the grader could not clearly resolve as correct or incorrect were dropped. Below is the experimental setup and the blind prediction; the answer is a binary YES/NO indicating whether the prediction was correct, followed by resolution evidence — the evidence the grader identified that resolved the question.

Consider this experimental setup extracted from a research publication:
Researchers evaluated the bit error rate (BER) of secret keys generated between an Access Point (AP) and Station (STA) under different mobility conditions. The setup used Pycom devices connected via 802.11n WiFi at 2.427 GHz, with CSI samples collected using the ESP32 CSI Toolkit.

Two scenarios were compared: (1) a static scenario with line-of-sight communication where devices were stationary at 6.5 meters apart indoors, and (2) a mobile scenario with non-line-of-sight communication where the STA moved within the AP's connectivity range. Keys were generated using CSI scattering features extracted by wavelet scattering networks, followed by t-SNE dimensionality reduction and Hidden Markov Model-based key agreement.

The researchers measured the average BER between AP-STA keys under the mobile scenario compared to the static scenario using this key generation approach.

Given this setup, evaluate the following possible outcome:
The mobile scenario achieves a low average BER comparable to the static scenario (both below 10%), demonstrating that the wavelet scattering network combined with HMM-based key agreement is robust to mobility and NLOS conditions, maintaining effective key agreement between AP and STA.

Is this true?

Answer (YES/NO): NO